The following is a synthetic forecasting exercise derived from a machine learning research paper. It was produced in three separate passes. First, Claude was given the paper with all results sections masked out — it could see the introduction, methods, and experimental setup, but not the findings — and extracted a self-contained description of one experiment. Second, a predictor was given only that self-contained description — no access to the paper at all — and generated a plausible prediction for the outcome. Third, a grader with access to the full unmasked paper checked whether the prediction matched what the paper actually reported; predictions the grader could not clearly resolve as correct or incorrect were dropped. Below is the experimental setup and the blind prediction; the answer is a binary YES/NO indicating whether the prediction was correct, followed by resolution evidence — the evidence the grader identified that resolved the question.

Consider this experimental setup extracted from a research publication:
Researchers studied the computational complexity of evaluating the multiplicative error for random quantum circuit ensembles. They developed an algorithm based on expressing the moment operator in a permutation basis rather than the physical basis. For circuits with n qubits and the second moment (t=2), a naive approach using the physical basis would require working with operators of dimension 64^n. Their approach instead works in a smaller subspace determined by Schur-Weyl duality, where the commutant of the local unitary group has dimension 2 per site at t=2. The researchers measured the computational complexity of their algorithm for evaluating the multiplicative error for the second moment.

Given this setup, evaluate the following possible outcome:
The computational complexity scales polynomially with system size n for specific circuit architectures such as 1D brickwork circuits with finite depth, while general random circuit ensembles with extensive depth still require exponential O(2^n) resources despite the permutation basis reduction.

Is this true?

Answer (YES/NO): NO